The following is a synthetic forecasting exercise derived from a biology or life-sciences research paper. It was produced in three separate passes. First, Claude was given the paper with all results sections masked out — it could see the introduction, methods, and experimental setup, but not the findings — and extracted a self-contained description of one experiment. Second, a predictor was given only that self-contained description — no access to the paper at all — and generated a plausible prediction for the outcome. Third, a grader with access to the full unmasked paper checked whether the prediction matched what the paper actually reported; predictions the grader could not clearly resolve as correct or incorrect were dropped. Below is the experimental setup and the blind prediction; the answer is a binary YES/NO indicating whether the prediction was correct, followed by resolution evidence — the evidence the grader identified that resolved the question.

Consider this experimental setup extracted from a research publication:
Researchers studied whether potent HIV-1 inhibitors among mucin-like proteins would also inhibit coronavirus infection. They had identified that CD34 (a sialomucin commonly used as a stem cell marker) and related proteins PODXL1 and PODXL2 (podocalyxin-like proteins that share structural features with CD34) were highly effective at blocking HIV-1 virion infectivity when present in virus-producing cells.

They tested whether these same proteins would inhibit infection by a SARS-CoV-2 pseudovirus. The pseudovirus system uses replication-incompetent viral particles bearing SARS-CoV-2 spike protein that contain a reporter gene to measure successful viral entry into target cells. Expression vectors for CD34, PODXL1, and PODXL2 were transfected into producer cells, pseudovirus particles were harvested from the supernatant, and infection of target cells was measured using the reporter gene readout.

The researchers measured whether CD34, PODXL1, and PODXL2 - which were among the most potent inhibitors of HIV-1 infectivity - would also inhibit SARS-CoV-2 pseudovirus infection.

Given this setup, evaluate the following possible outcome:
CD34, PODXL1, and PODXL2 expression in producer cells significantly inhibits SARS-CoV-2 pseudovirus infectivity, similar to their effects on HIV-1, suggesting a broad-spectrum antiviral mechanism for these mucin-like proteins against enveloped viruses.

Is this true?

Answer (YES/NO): NO